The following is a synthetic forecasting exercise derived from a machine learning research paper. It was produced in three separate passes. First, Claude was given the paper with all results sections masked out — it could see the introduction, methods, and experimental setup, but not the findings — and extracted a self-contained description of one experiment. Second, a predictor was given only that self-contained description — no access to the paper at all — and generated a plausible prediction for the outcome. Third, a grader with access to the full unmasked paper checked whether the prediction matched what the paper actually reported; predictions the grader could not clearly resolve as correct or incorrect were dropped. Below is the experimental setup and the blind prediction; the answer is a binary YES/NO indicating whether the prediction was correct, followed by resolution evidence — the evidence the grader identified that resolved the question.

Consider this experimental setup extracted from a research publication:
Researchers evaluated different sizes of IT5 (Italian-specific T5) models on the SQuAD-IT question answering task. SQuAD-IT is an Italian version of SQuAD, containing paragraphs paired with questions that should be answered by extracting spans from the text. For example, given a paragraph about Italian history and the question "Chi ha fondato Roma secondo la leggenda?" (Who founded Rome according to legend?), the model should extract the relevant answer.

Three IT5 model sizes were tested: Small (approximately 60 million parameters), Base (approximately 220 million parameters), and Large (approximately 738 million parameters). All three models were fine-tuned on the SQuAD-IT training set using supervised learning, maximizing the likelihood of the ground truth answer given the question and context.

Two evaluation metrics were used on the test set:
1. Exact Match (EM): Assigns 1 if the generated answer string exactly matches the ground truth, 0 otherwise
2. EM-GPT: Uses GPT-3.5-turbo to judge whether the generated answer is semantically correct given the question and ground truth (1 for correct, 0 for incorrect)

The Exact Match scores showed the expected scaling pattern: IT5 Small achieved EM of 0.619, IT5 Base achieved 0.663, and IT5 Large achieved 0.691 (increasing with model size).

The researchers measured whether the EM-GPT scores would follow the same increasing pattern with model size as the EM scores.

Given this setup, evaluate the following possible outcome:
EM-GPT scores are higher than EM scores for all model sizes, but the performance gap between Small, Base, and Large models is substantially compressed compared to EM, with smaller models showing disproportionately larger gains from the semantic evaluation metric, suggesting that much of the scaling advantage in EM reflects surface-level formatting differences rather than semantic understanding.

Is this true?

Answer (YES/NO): NO